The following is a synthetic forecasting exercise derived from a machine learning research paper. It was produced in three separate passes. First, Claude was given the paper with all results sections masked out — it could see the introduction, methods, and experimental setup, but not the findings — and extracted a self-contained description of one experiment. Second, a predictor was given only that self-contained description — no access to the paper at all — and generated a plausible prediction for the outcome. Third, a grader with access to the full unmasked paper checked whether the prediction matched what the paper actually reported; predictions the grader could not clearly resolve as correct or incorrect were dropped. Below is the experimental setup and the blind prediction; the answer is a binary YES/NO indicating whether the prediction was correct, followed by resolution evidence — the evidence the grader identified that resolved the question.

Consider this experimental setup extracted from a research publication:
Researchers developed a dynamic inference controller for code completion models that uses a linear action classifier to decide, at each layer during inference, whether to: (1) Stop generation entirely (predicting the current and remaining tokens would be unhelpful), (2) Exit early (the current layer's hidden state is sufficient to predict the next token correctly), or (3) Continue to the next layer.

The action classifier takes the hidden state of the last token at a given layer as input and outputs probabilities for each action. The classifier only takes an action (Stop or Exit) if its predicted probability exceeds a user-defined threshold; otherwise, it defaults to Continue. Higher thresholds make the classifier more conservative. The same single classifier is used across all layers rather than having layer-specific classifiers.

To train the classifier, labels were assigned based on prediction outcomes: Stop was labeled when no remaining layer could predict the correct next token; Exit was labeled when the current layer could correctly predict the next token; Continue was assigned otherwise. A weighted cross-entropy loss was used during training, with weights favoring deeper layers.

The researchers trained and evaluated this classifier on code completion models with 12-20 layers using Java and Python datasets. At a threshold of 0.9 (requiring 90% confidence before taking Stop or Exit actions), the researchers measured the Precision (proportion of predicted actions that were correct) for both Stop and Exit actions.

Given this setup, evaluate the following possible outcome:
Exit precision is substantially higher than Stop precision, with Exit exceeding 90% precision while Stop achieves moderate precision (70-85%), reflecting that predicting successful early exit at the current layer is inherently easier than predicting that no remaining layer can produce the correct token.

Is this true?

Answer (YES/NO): YES